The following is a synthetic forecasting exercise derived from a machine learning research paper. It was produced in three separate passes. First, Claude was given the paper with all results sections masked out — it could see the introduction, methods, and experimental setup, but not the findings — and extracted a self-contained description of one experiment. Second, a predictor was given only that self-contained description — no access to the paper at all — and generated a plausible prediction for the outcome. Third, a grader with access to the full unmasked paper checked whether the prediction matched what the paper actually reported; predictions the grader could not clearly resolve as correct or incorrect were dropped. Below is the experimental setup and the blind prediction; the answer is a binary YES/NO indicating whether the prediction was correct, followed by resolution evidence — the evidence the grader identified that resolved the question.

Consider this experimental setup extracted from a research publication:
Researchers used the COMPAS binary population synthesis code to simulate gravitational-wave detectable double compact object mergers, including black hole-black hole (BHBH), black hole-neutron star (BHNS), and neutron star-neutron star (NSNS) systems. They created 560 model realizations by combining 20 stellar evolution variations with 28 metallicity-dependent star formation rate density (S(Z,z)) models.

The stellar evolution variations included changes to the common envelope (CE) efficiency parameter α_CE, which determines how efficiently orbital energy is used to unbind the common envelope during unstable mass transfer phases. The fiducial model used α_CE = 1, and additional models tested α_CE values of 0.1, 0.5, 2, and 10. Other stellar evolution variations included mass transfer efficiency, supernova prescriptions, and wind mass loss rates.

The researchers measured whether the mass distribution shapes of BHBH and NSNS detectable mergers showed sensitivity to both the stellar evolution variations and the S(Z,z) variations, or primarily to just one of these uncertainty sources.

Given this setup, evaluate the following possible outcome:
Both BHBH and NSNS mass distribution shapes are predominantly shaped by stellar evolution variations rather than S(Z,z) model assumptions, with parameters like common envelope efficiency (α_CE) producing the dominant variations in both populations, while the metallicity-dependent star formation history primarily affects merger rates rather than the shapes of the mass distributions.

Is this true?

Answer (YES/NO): NO